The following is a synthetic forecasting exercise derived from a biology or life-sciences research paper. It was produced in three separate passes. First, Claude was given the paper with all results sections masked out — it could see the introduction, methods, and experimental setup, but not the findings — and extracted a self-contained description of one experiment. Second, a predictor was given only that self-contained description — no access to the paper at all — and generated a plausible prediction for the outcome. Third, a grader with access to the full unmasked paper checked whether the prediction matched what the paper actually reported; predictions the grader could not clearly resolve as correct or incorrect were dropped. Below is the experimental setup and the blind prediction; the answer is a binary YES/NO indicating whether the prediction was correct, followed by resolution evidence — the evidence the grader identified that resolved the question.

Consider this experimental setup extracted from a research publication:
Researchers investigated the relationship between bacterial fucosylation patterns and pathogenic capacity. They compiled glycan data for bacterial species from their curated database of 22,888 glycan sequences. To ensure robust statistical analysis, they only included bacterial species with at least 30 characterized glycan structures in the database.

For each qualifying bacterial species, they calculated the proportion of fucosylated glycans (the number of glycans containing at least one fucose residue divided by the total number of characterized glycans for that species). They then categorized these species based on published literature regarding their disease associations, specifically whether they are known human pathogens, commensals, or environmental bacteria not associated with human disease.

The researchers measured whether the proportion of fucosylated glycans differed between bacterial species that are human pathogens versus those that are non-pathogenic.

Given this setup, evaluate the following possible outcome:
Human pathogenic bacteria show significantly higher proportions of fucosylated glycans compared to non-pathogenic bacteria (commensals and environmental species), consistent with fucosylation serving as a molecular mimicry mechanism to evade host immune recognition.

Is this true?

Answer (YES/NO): NO